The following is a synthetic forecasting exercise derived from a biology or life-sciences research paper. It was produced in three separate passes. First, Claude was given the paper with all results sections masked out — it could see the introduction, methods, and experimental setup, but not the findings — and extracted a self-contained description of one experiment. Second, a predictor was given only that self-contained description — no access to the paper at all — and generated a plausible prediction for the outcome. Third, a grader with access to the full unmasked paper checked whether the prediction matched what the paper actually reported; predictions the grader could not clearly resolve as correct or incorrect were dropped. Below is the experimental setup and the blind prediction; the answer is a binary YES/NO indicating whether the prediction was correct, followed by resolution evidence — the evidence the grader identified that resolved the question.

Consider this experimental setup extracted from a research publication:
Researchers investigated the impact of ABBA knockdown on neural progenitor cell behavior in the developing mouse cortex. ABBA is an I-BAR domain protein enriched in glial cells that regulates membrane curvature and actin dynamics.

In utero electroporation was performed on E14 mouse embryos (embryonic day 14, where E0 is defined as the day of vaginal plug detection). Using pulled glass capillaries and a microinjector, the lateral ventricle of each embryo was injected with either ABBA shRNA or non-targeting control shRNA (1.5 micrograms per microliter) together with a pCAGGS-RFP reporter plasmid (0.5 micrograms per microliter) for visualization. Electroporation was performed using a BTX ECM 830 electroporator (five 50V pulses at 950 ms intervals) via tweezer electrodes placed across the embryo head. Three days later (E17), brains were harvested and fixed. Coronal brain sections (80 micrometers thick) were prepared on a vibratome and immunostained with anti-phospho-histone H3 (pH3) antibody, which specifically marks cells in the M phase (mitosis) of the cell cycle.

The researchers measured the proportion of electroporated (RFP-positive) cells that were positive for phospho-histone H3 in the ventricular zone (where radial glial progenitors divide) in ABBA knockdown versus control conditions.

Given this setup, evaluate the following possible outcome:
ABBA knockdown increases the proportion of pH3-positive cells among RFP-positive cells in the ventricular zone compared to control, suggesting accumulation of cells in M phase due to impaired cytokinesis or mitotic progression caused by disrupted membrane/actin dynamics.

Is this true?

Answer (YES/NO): NO